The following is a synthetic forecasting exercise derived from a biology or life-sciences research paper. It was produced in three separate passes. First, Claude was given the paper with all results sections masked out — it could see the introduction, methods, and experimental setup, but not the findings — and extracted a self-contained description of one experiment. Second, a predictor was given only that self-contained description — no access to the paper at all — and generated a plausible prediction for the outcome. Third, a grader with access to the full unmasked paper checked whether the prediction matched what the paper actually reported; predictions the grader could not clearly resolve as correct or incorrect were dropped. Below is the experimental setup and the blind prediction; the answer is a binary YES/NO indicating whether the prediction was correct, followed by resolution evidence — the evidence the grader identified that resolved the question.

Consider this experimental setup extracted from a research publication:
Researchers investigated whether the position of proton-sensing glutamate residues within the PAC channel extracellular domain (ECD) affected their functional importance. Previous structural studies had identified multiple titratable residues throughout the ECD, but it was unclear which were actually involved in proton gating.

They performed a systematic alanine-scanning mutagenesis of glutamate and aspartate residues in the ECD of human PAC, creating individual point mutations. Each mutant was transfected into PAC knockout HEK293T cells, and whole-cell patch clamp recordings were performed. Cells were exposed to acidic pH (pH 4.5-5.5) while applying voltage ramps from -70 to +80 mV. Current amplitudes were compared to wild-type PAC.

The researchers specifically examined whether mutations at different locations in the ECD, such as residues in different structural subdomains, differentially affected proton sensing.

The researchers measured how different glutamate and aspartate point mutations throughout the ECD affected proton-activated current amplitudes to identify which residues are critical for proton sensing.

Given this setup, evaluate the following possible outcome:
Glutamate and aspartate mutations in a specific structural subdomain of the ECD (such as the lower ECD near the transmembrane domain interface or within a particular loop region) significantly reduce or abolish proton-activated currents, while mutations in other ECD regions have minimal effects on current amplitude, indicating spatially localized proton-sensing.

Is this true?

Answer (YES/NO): YES